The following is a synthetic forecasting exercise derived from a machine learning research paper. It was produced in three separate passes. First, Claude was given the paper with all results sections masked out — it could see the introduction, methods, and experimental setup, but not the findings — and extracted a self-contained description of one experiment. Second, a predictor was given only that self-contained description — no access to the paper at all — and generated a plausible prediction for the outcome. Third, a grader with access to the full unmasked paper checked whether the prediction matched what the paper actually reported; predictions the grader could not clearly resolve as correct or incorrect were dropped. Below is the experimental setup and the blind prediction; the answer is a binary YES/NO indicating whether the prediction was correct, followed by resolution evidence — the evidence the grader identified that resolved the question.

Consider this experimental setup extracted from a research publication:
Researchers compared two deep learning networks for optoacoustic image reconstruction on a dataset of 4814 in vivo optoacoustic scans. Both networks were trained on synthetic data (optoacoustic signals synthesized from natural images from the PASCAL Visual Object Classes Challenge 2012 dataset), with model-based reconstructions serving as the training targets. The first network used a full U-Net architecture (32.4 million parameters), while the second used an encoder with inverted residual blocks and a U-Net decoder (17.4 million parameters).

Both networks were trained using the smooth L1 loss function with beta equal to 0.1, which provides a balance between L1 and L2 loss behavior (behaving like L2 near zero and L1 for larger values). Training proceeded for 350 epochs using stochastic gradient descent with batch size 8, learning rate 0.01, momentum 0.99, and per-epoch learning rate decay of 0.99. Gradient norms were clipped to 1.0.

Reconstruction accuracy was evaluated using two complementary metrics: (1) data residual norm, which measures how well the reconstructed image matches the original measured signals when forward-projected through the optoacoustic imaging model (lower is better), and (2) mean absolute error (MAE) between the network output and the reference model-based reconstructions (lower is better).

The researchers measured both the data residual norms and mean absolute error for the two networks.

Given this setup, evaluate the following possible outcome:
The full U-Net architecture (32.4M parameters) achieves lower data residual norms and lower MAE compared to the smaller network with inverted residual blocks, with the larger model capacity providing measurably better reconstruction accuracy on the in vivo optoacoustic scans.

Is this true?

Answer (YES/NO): NO